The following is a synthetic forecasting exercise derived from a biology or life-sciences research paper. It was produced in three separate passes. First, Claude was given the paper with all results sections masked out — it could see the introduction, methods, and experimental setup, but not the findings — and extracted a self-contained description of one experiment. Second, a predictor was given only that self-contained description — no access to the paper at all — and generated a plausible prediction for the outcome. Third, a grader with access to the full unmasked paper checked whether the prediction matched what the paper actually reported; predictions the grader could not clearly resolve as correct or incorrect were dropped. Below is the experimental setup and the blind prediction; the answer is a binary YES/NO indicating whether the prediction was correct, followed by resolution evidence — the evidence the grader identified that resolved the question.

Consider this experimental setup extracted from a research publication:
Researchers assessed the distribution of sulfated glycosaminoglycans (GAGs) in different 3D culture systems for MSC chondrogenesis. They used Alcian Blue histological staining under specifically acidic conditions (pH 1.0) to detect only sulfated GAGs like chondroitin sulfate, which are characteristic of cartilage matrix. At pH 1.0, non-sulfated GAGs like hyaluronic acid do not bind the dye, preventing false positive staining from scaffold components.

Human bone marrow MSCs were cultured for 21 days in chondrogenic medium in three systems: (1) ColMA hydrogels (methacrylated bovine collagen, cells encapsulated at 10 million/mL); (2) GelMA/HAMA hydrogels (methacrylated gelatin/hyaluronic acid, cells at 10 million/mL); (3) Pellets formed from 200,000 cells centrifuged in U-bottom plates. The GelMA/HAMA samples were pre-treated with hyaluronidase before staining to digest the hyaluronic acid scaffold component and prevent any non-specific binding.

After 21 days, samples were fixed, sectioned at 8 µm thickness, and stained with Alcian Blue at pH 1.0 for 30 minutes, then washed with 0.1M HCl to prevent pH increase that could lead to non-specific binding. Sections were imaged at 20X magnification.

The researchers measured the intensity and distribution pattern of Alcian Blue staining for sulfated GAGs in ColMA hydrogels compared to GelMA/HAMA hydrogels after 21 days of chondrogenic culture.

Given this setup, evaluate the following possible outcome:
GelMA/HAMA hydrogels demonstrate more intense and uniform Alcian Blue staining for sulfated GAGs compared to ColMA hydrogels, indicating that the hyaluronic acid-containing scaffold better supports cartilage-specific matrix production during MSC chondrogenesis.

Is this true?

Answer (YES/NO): NO